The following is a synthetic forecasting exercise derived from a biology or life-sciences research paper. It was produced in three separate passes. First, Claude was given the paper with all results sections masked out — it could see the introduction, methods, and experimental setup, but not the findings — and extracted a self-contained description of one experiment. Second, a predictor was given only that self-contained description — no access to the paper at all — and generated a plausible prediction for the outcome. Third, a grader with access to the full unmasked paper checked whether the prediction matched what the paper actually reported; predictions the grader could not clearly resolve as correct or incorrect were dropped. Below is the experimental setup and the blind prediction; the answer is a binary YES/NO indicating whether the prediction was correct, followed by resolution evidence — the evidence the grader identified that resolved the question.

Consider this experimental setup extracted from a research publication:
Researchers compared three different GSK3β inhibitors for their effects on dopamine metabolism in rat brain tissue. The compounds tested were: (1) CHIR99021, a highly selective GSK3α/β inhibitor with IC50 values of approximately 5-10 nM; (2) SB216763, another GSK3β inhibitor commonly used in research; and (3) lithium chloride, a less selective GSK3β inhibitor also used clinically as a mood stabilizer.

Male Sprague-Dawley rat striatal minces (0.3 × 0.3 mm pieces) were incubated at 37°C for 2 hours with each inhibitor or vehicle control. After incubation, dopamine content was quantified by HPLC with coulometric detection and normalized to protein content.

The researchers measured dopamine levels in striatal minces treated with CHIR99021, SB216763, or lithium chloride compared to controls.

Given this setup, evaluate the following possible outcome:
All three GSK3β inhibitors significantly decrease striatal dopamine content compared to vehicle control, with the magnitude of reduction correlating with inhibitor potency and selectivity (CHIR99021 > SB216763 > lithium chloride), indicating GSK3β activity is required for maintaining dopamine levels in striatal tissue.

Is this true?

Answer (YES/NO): NO